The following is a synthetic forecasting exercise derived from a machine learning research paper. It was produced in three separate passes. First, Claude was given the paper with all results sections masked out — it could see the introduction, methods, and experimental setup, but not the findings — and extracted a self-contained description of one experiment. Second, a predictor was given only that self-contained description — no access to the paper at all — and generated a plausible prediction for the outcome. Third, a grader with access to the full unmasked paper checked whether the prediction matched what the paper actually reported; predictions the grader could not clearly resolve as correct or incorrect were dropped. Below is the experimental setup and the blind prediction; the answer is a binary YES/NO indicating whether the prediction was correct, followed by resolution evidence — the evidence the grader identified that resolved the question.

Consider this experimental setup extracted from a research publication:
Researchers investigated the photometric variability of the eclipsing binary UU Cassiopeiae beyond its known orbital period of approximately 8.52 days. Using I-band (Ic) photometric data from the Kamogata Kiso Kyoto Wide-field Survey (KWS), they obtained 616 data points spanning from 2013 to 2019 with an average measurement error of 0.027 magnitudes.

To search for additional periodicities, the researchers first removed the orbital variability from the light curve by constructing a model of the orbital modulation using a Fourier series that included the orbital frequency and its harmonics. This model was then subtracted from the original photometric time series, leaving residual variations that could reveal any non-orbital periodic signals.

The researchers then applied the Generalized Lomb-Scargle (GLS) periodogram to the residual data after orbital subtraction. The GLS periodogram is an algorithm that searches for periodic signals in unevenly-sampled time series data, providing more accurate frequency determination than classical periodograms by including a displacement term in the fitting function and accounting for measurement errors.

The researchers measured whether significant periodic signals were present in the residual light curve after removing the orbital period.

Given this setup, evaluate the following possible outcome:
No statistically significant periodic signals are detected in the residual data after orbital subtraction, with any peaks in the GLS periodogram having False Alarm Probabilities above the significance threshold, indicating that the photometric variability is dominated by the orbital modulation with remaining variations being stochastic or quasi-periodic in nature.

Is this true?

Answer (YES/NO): NO